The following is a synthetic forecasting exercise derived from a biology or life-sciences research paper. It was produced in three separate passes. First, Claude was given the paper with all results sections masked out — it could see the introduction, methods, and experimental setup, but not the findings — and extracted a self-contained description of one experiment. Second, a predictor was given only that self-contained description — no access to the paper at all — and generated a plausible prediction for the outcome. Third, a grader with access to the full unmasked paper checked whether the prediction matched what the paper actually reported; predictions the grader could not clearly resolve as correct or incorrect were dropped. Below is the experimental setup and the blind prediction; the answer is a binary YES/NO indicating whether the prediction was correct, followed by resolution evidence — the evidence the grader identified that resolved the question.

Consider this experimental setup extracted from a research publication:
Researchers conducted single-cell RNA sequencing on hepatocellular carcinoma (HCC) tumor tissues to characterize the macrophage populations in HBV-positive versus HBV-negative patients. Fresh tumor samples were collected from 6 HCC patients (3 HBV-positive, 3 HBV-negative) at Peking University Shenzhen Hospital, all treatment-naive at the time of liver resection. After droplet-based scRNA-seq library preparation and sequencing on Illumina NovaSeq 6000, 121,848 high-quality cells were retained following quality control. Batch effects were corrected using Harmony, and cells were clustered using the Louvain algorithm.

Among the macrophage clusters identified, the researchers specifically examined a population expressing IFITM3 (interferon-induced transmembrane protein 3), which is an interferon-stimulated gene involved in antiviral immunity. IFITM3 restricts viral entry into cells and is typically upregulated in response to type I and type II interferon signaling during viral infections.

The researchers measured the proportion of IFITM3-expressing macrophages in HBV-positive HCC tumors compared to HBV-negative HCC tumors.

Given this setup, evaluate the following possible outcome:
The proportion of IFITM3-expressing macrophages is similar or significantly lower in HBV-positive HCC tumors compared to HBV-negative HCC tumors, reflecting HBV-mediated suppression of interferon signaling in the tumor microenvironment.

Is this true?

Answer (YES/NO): NO